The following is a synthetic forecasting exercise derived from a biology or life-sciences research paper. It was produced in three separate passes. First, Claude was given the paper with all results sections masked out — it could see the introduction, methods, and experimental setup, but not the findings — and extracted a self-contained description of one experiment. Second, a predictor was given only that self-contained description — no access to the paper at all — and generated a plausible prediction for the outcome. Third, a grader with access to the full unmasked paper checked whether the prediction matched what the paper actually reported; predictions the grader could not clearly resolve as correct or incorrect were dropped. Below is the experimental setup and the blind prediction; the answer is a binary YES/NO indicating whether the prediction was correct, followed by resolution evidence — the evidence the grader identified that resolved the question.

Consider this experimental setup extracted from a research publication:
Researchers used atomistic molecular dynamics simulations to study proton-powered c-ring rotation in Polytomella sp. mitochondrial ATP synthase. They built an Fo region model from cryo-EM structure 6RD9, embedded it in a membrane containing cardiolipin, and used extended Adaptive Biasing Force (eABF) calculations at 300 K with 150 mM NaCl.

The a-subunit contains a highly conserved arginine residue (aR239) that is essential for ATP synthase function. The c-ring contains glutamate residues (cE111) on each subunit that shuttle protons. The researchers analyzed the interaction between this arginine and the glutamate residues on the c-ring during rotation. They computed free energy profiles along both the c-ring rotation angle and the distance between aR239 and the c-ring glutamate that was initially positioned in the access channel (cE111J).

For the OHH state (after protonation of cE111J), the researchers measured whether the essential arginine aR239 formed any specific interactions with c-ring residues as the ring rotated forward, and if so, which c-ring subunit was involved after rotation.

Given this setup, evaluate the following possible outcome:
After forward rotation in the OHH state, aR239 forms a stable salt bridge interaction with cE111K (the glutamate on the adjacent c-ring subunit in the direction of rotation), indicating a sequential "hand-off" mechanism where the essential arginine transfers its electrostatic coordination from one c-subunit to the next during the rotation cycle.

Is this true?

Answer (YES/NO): NO